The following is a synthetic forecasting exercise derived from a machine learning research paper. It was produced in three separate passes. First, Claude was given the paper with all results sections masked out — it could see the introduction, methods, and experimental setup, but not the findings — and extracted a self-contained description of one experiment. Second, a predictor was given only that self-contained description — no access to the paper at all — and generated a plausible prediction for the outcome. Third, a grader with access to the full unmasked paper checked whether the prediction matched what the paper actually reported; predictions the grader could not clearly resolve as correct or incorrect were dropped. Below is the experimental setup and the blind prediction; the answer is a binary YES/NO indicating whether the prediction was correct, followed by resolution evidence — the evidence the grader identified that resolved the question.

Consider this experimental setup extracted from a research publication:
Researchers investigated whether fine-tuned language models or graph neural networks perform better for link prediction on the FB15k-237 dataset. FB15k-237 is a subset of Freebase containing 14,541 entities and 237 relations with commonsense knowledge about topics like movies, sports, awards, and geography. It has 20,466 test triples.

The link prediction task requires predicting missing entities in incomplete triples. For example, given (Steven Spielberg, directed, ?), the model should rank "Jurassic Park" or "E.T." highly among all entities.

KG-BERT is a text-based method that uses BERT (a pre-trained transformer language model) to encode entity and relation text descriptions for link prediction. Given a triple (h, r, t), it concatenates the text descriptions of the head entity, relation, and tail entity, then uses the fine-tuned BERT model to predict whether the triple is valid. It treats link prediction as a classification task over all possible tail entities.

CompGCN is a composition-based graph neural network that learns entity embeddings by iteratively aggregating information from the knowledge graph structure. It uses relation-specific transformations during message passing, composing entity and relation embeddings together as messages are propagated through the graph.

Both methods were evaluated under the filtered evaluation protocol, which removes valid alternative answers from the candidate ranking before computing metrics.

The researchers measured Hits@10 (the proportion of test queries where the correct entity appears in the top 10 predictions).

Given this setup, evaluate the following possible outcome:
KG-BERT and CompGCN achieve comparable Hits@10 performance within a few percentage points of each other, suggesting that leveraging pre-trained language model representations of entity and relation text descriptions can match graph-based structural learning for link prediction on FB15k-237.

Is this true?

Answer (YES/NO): NO